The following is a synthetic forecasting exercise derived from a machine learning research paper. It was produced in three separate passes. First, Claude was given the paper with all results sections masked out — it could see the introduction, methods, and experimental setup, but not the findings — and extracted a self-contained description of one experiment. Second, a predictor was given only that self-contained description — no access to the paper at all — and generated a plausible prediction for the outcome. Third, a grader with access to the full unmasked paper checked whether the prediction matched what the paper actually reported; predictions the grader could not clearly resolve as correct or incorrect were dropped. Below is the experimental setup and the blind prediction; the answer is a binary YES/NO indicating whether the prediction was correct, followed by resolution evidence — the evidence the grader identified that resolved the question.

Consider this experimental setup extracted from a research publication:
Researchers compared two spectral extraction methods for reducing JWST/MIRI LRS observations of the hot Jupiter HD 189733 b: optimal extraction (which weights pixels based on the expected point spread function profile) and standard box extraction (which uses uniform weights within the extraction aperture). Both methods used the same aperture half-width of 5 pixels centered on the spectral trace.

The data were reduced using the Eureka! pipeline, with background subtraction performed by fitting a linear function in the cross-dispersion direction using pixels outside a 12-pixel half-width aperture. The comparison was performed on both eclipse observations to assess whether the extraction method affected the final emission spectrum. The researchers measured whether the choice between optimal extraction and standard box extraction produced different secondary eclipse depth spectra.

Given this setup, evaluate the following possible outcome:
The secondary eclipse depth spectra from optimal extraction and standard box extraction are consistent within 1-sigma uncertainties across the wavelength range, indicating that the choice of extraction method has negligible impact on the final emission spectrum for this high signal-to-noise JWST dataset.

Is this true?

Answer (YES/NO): YES